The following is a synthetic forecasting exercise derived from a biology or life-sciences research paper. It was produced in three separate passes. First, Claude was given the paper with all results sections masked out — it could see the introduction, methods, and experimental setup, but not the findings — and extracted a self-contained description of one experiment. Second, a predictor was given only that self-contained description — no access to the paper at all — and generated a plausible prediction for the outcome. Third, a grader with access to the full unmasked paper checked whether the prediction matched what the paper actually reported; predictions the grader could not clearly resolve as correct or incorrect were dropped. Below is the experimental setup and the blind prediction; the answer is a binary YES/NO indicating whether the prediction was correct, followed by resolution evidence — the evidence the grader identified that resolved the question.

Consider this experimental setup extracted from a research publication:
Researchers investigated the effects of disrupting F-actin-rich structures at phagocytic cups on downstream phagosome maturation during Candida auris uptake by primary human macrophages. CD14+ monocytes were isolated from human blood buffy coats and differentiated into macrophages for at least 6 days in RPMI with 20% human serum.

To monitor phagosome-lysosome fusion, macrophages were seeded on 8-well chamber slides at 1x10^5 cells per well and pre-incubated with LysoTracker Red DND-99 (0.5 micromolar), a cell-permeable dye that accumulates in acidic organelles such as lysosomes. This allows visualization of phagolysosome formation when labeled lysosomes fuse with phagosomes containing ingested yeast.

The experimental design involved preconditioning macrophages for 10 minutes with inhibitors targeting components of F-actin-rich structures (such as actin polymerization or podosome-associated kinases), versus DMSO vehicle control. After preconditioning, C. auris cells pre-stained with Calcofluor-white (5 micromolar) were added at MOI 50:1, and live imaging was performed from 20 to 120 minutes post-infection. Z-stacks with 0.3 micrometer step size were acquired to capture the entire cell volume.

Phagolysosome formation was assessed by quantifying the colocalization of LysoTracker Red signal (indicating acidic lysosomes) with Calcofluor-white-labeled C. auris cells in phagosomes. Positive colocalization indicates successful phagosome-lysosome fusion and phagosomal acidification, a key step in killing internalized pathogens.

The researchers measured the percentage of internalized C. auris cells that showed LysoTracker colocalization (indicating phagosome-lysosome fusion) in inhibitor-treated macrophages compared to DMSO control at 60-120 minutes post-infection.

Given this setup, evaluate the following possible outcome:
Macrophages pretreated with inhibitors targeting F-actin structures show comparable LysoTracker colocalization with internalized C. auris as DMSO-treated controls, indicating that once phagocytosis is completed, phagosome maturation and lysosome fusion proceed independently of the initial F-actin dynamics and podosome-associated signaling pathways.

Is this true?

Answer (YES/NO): NO